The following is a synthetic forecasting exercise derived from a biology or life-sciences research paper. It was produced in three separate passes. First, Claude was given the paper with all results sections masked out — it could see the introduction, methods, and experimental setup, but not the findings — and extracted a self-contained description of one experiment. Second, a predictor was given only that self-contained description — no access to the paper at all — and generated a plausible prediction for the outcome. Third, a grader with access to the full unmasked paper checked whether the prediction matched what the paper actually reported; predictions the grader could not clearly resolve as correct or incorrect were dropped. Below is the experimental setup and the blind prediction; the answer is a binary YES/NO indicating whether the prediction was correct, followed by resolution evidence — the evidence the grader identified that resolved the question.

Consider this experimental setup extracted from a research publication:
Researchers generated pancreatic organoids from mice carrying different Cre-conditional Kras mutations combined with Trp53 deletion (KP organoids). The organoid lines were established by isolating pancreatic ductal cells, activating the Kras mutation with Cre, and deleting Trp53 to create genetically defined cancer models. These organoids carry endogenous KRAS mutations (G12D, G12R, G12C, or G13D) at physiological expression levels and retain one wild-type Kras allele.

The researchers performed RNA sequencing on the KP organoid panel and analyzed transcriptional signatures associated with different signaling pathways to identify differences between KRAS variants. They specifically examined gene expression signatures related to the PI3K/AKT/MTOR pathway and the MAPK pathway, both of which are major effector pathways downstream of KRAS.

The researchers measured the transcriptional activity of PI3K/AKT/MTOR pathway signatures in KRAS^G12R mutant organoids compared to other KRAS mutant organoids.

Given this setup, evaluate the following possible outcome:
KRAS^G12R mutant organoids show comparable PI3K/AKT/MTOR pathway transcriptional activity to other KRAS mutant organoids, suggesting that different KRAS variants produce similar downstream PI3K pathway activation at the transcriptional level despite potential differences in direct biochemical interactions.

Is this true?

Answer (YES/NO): NO